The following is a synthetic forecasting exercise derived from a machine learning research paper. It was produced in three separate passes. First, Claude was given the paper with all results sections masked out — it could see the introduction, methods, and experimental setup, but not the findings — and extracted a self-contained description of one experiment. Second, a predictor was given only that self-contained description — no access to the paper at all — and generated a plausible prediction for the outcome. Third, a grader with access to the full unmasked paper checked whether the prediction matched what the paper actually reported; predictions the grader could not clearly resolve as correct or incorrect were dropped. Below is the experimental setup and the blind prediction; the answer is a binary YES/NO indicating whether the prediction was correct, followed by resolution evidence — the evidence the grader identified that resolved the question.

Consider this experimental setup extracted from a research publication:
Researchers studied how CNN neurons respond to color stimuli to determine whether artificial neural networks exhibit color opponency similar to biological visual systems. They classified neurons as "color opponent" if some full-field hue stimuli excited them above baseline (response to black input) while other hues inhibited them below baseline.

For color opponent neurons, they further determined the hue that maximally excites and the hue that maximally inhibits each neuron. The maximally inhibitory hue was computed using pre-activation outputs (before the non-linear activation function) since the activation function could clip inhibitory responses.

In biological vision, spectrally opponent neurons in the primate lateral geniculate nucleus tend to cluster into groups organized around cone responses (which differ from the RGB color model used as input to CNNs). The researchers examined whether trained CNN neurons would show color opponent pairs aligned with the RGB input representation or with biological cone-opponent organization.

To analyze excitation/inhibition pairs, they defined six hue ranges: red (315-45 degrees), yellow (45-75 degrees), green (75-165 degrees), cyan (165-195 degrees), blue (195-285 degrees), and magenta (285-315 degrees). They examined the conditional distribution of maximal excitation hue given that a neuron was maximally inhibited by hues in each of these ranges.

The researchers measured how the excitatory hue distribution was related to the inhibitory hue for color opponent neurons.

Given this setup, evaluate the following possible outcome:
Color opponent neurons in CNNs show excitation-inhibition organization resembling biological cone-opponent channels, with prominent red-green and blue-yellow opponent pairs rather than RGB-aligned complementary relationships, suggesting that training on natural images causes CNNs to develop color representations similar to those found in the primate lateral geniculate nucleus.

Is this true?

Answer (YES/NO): NO